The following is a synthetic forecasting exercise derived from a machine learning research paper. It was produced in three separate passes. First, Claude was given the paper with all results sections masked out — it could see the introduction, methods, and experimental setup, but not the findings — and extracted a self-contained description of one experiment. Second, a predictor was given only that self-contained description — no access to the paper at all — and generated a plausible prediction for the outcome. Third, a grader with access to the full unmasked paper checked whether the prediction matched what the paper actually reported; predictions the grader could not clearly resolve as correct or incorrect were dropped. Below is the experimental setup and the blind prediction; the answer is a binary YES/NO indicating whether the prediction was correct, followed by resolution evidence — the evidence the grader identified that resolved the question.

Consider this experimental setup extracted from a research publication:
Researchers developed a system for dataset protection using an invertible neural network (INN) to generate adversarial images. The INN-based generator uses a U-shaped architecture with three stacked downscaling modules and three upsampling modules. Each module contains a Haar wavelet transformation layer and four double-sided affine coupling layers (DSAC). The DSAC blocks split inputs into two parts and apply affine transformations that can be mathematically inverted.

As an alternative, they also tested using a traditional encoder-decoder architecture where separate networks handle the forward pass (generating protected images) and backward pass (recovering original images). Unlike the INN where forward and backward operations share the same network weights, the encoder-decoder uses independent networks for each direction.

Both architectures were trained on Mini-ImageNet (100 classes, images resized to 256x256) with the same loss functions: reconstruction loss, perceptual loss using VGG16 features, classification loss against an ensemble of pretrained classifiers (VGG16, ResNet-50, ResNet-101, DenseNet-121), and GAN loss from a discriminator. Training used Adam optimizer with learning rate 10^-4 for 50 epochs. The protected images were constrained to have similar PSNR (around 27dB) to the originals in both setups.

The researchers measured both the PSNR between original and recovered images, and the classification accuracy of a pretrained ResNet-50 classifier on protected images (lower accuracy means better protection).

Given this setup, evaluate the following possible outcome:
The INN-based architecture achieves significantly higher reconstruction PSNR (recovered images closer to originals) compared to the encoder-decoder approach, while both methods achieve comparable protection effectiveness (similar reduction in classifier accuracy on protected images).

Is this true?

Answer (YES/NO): NO